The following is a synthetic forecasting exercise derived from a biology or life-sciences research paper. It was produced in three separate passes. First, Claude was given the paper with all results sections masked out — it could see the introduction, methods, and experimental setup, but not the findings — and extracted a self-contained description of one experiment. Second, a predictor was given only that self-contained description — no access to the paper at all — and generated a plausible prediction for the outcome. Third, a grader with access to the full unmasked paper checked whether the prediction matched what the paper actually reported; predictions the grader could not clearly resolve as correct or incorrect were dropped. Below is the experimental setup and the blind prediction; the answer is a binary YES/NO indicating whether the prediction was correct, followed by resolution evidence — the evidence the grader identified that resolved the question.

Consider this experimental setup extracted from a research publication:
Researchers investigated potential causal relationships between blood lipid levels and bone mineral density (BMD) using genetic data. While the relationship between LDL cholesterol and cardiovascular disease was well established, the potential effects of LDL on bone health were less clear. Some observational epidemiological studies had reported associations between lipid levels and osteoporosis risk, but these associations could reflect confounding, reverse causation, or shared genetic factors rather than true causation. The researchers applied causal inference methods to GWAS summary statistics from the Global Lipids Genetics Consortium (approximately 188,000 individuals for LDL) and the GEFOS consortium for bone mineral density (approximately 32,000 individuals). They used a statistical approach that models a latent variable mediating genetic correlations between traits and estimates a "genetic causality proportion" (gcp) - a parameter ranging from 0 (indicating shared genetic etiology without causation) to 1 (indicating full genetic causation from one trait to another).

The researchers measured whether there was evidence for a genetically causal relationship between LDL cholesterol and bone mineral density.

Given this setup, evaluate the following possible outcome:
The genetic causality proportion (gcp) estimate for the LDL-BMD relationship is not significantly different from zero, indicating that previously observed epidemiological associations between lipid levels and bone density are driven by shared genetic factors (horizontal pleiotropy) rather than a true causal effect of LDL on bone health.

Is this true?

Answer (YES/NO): NO